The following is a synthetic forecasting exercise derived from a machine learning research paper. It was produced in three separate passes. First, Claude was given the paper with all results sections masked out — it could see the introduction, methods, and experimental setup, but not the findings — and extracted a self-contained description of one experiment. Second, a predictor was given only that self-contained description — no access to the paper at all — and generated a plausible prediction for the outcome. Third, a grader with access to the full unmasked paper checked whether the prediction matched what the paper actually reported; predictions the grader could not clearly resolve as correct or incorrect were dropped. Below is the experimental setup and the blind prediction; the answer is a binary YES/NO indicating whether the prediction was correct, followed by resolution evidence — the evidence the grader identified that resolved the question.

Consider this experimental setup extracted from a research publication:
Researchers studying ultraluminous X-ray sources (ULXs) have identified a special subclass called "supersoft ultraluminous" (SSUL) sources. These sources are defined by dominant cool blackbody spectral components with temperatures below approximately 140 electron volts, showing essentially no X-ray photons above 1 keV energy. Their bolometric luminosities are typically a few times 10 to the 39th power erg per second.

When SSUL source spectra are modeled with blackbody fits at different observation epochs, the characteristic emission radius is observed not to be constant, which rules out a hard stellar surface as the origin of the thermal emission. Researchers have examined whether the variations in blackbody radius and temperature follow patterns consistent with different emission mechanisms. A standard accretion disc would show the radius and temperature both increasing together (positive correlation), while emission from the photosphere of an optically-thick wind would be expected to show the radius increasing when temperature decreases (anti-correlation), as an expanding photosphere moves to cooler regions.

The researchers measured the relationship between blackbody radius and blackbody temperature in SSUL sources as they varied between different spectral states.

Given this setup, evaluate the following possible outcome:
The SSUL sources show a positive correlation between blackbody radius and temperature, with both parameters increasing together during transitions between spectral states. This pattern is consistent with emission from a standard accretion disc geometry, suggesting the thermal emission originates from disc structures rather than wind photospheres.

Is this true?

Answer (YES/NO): NO